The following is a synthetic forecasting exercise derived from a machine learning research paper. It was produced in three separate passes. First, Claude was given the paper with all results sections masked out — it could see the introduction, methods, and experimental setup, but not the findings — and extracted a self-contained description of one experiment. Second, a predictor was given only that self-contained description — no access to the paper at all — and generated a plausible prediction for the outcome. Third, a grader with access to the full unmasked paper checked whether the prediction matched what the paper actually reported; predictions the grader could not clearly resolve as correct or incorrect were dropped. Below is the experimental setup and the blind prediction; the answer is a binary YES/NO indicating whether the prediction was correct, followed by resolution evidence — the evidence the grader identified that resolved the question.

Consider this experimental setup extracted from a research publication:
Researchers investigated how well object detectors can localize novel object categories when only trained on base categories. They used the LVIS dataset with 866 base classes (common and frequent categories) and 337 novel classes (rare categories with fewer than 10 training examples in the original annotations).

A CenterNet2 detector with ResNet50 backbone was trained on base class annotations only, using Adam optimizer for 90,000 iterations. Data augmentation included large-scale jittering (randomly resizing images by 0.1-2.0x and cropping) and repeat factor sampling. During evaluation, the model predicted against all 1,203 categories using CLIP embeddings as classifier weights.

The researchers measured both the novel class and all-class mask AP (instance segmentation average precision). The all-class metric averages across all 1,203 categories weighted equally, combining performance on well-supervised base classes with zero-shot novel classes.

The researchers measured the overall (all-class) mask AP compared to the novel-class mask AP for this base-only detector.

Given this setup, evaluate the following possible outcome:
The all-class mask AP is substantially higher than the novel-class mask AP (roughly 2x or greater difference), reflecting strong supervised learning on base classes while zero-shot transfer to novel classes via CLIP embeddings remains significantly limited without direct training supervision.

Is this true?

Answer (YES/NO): NO